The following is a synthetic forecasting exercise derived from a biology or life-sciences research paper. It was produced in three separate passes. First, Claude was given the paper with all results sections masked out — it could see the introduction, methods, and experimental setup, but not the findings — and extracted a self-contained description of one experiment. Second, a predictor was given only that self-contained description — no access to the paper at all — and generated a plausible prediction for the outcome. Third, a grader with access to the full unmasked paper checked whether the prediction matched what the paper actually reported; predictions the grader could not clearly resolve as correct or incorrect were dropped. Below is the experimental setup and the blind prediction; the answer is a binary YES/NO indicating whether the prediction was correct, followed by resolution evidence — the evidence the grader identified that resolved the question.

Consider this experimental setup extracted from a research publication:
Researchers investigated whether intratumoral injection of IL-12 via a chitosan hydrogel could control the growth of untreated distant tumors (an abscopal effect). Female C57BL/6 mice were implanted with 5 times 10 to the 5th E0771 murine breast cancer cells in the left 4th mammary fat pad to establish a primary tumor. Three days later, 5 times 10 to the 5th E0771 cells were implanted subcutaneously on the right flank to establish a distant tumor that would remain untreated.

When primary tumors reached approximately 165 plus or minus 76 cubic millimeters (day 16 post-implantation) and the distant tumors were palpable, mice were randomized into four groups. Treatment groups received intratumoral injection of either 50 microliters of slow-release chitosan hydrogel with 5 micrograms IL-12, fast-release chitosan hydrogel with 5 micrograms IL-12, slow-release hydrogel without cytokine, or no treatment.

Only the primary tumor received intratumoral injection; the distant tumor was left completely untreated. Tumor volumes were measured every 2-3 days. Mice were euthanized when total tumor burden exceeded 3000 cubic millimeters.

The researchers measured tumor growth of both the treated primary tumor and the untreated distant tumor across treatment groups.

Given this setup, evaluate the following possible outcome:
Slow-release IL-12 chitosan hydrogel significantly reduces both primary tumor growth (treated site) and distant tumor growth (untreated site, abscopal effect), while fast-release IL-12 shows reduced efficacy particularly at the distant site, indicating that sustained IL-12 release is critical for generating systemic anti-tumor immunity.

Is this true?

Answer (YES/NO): YES